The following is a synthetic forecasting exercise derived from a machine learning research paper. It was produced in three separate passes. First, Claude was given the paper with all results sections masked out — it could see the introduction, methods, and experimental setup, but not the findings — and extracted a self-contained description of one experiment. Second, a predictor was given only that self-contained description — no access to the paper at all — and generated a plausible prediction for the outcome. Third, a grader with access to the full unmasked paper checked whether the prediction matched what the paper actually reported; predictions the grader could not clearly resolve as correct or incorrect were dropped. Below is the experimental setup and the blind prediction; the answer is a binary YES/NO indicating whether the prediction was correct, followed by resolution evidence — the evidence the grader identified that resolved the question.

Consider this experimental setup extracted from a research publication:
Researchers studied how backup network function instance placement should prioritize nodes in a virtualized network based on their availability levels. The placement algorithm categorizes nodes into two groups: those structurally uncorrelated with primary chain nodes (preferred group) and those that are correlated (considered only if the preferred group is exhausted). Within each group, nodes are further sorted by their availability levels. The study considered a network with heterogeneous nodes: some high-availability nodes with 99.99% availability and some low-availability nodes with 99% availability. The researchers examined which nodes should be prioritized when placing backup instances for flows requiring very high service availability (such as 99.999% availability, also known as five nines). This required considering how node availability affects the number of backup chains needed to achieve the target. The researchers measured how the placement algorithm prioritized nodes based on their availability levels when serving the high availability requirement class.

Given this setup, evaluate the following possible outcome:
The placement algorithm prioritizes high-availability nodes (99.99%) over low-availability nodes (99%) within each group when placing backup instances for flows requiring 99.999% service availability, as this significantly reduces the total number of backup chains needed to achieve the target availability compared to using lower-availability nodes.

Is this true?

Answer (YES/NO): YES